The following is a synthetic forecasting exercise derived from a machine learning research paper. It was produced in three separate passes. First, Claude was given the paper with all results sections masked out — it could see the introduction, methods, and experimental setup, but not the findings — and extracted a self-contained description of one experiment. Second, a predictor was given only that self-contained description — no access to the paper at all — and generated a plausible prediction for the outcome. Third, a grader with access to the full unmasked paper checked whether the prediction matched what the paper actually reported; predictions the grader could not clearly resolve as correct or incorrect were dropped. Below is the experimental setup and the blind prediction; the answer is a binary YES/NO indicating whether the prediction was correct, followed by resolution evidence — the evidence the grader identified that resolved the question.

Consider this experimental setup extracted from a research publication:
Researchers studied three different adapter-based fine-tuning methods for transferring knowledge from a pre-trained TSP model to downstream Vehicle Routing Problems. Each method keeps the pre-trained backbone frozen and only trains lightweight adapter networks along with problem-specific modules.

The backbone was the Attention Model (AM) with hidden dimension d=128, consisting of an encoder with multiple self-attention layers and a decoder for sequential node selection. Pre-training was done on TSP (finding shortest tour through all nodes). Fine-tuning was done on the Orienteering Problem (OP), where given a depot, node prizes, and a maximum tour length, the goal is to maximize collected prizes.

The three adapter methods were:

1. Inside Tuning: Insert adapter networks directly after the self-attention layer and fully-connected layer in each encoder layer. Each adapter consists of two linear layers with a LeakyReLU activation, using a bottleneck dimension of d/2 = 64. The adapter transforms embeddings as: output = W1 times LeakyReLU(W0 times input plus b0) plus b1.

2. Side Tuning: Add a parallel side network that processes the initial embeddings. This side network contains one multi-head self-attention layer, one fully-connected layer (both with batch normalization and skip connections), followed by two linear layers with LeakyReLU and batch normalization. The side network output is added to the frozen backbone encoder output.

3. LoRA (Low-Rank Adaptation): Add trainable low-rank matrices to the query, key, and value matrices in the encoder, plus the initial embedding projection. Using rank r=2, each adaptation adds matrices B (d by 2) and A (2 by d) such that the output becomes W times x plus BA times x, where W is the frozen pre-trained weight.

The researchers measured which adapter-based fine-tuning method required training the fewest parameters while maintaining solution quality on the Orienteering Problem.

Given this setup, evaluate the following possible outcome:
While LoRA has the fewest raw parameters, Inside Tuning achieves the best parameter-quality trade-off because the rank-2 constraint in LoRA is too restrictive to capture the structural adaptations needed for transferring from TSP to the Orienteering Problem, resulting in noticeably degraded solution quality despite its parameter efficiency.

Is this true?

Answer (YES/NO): YES